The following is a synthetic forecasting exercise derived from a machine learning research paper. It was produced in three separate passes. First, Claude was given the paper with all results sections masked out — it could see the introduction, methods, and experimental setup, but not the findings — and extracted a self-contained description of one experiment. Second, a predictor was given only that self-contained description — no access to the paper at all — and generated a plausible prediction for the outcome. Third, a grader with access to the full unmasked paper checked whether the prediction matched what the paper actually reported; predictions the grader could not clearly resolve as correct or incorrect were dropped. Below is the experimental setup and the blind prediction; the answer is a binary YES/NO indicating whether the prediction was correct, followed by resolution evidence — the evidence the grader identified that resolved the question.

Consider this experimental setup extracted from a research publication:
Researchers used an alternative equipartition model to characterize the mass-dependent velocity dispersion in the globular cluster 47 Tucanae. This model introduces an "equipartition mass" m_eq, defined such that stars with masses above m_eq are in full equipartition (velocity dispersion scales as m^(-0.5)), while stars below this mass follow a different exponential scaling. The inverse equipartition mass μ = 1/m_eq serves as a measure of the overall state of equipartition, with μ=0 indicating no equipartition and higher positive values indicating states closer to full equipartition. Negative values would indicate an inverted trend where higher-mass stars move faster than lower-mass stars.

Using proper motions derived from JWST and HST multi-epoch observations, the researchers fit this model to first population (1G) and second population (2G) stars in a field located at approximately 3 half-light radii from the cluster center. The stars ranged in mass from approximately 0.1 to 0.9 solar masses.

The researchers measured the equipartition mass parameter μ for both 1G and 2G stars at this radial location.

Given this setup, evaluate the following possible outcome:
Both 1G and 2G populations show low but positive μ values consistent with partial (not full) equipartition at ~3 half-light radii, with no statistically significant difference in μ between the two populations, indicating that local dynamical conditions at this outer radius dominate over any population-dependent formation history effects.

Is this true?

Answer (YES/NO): NO